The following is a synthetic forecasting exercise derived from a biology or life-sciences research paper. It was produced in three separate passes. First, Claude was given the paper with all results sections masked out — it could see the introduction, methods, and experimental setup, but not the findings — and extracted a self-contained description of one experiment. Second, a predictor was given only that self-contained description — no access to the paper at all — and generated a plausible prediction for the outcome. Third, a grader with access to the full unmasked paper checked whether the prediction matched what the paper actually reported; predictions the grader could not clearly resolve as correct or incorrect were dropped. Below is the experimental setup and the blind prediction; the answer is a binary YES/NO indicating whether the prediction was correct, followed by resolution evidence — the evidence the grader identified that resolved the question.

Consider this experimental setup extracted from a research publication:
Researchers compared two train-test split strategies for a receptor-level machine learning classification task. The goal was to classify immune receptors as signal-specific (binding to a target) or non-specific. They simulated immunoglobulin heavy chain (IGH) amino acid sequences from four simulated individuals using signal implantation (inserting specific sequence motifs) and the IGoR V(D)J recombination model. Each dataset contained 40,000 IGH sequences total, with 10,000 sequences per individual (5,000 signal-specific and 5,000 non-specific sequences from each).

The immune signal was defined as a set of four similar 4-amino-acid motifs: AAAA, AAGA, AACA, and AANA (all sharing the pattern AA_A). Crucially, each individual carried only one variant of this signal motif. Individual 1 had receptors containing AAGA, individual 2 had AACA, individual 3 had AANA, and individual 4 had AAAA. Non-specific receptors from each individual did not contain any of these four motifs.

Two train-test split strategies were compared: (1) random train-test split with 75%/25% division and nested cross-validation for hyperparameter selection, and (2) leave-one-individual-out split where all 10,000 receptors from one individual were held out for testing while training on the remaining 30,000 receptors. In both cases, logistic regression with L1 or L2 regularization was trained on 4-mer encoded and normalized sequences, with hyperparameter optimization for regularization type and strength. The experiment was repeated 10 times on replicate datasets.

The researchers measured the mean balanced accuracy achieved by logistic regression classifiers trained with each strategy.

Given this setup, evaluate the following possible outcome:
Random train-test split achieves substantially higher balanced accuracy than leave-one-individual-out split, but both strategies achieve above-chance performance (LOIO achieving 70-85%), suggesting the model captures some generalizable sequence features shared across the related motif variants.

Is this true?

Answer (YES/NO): NO